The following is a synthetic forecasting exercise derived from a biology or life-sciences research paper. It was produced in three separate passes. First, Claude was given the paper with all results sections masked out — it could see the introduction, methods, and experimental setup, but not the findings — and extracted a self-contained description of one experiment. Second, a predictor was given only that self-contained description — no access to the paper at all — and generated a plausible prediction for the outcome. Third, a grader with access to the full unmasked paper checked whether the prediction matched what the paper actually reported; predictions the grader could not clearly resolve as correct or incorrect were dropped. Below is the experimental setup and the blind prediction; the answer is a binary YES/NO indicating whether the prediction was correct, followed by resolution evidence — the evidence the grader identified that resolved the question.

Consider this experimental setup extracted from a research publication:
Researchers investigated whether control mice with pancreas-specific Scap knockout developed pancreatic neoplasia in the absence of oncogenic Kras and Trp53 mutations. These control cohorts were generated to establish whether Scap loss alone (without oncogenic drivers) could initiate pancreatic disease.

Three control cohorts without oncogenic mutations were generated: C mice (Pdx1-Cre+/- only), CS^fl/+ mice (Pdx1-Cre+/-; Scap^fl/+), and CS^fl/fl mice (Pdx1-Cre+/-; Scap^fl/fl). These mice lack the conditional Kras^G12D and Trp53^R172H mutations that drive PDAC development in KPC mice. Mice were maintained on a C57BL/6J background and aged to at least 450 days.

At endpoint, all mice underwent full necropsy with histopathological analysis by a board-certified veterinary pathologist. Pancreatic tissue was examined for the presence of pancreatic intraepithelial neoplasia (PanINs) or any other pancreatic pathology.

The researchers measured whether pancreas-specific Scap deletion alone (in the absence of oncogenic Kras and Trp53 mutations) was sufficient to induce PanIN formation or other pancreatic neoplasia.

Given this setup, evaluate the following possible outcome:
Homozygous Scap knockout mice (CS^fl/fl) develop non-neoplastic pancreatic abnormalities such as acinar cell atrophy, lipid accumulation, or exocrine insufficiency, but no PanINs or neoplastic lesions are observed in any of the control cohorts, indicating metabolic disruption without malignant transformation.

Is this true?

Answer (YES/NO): NO